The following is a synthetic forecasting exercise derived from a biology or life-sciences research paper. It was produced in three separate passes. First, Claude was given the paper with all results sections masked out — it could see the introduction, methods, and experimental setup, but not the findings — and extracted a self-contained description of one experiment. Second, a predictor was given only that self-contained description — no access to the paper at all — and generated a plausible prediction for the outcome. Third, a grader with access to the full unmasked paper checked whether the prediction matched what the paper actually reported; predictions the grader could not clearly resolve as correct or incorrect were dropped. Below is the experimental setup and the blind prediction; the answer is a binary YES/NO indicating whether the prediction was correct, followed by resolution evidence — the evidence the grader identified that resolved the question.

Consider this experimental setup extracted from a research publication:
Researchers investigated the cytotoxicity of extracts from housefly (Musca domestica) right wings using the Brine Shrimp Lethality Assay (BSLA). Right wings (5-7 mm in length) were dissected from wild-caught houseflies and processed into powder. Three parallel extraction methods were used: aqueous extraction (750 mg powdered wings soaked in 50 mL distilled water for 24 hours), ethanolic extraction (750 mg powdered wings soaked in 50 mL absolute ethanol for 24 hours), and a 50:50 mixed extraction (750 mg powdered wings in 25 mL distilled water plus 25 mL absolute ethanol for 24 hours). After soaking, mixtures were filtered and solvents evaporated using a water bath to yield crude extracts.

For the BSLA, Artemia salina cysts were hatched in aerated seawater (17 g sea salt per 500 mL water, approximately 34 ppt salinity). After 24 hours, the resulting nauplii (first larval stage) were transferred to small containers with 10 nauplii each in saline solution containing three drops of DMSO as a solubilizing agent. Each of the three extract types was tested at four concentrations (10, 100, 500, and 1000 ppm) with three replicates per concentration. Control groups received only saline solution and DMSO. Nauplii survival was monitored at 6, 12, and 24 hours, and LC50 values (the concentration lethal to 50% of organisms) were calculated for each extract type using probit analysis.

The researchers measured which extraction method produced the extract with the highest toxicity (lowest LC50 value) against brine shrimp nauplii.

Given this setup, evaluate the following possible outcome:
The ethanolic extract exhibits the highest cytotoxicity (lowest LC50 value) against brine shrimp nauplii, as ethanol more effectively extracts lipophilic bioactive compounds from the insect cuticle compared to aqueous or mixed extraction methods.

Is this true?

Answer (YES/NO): NO